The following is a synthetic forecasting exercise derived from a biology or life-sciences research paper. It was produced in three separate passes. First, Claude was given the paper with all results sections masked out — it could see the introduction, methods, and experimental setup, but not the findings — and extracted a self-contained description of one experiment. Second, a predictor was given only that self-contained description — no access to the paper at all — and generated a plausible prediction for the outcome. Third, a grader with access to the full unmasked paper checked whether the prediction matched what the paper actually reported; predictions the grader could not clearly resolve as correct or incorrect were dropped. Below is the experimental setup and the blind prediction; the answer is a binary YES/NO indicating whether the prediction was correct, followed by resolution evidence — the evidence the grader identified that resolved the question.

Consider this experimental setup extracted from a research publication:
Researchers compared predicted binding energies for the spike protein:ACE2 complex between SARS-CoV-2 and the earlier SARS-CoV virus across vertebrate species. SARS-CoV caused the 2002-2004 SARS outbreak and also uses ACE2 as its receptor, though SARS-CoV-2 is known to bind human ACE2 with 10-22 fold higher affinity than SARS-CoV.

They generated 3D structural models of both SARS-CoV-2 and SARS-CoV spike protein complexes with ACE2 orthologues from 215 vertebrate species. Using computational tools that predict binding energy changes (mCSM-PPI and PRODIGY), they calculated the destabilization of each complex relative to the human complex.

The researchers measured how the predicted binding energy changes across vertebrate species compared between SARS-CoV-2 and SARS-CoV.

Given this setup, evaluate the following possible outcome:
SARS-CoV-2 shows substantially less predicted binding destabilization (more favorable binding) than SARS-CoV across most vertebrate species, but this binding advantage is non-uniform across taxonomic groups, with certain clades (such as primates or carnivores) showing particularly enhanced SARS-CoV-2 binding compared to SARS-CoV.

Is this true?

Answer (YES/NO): NO